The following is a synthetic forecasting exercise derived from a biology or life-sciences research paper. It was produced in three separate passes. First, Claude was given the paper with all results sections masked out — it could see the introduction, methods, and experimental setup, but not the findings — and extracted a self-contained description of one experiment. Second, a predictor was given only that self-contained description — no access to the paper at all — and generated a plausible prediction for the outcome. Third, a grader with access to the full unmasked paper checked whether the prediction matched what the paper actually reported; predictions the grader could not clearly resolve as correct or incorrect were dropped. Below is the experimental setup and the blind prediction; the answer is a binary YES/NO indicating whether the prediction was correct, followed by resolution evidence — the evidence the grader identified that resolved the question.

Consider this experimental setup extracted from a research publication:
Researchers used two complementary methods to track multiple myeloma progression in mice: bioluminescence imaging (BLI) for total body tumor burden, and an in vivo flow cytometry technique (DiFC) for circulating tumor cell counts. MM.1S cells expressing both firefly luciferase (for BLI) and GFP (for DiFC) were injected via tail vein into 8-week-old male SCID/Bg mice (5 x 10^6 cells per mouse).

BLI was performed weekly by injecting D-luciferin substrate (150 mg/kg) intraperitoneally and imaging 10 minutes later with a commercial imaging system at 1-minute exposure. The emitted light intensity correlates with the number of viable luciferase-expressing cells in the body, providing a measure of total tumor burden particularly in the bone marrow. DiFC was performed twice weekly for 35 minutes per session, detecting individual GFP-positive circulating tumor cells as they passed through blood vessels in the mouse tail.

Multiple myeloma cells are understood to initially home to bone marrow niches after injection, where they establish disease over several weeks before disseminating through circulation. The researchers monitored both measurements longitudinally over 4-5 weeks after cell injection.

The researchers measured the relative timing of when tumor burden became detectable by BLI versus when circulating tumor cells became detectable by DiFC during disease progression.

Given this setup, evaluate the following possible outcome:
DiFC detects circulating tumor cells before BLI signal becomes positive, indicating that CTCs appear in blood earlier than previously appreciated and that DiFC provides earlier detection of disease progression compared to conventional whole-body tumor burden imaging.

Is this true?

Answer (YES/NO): YES